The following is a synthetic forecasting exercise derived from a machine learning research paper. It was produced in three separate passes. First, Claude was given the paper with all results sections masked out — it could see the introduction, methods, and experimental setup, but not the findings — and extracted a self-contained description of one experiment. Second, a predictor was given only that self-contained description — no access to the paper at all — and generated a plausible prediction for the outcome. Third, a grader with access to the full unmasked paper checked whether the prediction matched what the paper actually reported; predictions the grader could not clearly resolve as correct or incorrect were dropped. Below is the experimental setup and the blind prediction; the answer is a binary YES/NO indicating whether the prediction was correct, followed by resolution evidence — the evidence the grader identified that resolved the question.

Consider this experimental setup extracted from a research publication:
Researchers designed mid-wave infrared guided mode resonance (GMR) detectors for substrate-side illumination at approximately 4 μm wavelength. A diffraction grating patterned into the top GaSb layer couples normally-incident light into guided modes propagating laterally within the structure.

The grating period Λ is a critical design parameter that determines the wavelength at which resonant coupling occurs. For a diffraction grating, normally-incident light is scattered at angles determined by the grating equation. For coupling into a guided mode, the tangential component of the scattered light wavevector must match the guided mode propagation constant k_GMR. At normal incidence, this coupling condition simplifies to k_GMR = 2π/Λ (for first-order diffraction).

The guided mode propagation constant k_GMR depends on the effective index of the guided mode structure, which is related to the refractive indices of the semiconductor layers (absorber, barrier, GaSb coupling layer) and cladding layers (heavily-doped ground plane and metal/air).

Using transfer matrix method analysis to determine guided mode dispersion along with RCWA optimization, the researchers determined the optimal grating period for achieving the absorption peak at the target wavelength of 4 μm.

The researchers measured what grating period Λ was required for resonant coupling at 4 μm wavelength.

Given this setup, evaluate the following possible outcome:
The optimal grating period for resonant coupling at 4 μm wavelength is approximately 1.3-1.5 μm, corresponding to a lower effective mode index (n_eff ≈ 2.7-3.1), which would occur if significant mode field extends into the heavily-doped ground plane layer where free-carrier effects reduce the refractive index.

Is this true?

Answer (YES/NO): YES